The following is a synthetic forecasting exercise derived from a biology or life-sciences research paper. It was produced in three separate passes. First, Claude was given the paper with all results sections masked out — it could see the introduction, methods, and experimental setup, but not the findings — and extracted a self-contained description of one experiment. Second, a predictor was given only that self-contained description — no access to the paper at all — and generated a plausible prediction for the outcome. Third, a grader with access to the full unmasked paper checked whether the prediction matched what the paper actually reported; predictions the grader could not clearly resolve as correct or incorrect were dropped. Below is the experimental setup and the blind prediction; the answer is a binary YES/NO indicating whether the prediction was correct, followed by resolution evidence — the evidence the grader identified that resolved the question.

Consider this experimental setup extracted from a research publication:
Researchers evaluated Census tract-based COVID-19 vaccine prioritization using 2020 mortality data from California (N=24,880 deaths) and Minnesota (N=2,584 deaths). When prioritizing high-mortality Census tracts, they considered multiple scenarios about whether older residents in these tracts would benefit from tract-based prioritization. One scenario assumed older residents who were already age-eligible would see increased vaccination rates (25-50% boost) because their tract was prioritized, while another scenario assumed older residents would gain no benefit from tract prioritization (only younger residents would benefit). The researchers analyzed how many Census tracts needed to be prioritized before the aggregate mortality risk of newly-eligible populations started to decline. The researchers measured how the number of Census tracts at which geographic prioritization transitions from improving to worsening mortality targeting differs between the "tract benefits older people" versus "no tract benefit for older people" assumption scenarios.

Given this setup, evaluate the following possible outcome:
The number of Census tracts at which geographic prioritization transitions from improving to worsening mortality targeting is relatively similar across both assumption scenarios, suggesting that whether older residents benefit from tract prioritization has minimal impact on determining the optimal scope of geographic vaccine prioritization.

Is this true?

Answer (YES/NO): NO